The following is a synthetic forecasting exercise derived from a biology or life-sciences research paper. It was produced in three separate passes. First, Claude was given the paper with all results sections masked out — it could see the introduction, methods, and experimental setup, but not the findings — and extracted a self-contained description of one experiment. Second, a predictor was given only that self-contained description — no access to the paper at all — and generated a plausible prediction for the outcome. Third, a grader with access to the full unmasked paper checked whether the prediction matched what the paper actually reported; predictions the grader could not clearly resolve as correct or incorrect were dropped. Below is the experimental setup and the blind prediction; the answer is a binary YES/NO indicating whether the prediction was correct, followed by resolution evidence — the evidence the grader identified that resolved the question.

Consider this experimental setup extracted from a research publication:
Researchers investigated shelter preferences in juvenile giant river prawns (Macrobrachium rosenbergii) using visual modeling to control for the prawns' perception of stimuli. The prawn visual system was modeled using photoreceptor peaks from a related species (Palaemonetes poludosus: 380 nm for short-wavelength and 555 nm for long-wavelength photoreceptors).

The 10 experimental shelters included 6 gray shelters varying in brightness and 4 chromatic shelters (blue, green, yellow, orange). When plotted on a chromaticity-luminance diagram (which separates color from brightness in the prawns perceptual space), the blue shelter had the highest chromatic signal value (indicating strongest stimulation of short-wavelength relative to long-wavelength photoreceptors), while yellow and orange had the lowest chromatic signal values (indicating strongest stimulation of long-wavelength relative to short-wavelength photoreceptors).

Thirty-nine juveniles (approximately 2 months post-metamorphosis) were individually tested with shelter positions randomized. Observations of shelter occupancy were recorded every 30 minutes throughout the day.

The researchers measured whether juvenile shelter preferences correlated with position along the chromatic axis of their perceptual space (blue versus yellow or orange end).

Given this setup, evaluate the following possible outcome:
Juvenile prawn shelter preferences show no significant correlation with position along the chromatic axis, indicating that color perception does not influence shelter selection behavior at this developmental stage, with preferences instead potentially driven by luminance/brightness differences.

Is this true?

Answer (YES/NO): NO